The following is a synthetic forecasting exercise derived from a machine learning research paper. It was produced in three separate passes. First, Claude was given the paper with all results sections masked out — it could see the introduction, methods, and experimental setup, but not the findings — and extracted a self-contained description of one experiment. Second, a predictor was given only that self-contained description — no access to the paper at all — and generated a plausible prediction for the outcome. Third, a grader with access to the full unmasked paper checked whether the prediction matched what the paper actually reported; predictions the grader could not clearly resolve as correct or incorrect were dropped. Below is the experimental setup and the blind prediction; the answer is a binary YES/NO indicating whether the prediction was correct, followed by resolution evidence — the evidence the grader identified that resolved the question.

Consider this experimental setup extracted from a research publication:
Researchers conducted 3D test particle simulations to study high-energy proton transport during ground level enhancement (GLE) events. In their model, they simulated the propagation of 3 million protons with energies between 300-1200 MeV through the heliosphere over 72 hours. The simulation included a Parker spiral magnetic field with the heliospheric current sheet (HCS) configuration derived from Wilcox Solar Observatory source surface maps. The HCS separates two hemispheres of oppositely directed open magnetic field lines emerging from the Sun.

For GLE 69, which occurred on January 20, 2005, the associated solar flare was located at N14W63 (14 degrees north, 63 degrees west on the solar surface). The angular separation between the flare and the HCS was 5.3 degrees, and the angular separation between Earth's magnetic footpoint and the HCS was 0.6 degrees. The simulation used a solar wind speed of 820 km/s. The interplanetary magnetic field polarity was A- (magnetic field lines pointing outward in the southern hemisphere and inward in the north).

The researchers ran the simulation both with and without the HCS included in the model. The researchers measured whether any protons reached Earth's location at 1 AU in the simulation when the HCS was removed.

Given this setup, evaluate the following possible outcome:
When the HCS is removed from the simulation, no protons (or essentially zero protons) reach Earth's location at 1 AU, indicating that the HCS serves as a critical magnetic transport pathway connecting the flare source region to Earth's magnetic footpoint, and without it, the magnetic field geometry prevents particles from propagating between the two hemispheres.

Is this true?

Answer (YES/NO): YES